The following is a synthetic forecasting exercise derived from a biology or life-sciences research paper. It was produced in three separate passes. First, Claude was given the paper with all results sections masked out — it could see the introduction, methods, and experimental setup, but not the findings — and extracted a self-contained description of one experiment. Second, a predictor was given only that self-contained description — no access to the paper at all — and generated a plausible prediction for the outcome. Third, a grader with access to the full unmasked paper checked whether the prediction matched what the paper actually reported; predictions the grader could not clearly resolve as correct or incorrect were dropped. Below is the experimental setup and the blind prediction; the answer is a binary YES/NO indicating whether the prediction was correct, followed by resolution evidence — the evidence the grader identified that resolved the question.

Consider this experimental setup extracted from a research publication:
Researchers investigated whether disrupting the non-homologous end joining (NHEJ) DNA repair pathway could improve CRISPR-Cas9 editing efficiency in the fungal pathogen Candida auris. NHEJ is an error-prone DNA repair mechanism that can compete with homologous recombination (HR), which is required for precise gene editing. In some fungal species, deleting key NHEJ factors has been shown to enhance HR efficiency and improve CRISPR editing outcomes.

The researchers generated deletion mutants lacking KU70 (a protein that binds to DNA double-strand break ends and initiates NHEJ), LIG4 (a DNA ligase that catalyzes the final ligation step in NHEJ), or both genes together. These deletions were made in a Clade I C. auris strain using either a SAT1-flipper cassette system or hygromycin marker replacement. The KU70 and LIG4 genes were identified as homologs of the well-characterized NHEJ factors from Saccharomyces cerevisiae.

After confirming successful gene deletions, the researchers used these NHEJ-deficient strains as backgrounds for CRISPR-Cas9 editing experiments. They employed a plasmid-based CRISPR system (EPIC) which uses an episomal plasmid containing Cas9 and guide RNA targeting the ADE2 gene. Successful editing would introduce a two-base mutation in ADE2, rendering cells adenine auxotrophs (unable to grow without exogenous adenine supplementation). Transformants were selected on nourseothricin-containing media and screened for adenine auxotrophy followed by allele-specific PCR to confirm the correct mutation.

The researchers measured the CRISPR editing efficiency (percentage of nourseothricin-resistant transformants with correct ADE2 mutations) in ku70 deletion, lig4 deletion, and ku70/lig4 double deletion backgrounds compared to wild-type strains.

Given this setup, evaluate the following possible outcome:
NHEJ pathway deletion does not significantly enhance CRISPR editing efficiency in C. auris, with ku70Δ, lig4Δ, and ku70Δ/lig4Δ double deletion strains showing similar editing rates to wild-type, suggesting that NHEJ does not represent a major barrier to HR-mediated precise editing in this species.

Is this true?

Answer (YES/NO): YES